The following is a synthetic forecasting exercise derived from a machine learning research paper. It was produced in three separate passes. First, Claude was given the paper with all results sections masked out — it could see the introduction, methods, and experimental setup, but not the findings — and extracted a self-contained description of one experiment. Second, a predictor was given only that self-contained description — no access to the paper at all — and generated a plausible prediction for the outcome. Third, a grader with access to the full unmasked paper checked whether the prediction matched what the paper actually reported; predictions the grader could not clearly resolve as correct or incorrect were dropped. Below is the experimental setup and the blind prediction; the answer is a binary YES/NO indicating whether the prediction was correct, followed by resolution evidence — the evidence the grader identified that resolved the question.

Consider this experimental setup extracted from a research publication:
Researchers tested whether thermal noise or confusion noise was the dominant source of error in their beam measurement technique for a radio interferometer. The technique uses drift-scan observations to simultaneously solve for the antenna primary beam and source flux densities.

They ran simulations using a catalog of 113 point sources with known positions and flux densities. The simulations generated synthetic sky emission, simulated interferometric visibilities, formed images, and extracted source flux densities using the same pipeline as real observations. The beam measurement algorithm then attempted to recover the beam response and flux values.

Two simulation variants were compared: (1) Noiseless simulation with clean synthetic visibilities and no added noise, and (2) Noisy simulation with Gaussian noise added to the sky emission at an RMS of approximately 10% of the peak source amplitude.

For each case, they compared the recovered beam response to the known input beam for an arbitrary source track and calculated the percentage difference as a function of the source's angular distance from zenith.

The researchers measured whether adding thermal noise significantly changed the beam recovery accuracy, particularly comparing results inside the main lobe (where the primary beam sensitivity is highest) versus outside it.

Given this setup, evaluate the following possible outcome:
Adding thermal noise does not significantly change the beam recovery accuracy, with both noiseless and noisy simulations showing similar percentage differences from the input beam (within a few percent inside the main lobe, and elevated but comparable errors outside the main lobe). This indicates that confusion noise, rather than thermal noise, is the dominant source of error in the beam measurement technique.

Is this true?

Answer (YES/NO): NO